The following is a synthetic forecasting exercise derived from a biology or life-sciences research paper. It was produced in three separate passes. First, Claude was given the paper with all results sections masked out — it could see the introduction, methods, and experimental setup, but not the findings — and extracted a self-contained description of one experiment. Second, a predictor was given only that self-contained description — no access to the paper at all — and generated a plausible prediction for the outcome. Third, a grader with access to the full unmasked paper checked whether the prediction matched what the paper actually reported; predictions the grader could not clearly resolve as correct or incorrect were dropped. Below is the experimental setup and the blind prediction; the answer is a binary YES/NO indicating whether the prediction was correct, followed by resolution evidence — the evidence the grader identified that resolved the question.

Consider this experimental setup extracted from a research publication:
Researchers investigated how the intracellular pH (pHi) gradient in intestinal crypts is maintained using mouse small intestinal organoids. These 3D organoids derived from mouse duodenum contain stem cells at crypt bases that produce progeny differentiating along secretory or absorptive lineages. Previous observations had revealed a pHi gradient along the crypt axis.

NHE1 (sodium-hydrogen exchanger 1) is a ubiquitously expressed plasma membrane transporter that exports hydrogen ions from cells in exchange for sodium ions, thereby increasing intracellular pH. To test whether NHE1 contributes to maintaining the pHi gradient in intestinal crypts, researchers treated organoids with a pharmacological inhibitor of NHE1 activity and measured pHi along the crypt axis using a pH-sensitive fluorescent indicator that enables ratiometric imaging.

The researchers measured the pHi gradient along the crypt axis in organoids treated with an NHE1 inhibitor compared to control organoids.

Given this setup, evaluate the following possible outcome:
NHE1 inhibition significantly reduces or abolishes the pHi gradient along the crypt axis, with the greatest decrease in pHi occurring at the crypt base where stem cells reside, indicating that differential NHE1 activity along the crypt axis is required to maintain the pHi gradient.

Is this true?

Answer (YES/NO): NO